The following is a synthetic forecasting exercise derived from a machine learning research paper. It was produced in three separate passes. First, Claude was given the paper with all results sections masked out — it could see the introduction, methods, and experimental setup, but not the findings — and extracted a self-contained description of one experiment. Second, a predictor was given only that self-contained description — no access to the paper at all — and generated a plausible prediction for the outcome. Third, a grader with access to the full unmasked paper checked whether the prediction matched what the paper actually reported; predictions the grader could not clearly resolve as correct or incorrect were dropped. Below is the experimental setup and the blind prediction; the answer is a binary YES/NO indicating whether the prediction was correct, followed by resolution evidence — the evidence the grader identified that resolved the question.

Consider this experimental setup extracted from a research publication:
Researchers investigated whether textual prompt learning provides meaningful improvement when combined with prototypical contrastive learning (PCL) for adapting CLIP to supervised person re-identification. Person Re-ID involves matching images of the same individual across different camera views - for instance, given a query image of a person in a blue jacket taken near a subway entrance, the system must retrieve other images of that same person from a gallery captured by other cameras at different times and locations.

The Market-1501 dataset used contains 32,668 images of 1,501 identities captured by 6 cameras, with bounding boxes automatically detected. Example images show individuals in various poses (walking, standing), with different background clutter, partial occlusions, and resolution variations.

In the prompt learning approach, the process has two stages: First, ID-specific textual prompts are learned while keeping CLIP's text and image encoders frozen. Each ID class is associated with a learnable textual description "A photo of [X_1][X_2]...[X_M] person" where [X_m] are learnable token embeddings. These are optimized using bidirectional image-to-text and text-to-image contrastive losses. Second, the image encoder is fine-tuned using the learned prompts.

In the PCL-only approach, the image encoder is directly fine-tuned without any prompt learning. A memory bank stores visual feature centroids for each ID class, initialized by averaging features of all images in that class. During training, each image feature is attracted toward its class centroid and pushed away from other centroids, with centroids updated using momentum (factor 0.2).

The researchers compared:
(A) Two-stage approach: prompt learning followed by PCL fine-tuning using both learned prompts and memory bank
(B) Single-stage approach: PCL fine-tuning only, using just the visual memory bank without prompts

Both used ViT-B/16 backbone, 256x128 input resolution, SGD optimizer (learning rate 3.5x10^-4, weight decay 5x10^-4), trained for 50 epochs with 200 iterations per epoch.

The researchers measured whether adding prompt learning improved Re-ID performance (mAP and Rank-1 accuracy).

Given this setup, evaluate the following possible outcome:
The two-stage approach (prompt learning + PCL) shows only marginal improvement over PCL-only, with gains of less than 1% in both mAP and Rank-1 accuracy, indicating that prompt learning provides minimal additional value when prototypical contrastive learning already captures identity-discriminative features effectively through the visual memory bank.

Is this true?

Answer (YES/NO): NO